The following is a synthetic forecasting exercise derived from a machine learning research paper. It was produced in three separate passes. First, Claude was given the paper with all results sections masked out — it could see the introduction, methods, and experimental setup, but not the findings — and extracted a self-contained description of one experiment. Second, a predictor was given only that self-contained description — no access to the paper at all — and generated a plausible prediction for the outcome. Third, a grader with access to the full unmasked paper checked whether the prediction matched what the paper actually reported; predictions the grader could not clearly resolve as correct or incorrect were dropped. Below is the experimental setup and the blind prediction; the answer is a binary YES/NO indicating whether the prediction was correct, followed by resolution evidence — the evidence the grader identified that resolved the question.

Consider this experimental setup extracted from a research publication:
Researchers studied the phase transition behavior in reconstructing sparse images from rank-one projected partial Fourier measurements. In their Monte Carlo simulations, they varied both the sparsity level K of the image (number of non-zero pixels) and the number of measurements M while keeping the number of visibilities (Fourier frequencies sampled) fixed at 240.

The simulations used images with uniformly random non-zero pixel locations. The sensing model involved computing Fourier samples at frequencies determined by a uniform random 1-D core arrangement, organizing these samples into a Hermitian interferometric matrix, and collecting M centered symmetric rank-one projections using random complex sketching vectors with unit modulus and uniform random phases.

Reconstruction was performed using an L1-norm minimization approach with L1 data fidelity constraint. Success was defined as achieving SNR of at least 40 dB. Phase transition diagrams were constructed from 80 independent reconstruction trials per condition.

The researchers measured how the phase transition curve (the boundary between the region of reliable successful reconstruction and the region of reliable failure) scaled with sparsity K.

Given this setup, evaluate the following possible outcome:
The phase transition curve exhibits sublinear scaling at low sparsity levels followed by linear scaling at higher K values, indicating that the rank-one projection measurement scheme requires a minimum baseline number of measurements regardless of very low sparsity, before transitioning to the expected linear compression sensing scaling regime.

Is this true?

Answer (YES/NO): NO